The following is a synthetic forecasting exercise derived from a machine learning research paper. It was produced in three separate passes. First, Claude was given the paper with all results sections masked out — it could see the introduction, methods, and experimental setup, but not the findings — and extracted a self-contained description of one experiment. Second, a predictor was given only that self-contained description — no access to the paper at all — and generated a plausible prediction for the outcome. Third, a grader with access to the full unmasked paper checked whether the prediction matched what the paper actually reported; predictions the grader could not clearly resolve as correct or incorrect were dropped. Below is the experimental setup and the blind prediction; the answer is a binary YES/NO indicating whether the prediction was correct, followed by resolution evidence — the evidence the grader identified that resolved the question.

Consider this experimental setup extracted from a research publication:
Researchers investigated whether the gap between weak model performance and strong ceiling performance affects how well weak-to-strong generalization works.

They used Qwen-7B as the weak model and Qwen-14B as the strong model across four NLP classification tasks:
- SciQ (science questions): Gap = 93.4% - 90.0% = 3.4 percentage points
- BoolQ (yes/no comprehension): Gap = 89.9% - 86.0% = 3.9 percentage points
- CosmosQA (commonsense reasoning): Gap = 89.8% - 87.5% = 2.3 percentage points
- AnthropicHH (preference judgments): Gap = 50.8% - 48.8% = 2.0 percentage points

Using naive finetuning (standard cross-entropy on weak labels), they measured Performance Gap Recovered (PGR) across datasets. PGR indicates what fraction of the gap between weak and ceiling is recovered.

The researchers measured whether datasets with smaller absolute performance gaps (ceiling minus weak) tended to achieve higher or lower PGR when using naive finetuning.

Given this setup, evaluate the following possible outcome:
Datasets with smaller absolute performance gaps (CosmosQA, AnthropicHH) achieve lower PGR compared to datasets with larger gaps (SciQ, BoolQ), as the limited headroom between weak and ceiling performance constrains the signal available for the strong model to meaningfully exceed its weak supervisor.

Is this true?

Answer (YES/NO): YES